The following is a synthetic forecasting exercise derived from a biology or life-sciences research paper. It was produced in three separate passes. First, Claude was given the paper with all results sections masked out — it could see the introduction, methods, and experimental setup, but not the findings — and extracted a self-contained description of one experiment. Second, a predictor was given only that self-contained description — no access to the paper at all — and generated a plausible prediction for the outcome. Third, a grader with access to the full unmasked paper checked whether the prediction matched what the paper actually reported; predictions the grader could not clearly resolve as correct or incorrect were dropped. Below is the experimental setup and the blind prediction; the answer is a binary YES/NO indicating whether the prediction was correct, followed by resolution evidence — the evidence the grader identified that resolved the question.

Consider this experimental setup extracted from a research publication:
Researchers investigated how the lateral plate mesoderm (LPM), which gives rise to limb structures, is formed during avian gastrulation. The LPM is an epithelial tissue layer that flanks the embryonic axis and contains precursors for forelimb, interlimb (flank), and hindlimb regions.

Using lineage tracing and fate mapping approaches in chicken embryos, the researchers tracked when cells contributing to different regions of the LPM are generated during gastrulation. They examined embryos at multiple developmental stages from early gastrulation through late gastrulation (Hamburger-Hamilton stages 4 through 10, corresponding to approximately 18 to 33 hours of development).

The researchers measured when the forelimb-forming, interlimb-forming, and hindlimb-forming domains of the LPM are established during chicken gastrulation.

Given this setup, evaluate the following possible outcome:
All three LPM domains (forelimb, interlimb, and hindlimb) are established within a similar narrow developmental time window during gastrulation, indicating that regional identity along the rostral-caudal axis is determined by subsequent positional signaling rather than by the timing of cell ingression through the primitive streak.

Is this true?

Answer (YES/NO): NO